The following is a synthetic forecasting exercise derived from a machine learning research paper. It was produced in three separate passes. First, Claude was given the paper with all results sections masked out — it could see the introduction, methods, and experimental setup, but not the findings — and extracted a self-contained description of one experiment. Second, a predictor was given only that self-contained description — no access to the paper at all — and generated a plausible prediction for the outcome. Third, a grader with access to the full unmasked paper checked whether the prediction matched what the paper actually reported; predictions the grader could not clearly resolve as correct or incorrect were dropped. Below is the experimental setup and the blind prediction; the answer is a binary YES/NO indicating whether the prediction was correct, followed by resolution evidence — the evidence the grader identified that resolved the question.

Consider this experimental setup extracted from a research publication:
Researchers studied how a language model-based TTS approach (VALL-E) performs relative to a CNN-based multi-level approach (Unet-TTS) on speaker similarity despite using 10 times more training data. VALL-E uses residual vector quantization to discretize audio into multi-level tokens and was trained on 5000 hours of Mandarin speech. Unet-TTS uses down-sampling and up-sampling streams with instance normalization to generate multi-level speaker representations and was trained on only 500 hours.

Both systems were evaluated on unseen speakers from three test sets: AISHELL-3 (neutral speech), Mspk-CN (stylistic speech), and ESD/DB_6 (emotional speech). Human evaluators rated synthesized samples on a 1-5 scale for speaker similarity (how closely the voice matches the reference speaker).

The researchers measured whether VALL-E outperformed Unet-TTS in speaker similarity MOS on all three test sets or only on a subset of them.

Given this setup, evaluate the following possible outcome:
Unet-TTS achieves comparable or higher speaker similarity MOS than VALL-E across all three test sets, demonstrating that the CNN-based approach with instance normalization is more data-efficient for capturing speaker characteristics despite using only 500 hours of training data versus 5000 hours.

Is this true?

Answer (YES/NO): NO